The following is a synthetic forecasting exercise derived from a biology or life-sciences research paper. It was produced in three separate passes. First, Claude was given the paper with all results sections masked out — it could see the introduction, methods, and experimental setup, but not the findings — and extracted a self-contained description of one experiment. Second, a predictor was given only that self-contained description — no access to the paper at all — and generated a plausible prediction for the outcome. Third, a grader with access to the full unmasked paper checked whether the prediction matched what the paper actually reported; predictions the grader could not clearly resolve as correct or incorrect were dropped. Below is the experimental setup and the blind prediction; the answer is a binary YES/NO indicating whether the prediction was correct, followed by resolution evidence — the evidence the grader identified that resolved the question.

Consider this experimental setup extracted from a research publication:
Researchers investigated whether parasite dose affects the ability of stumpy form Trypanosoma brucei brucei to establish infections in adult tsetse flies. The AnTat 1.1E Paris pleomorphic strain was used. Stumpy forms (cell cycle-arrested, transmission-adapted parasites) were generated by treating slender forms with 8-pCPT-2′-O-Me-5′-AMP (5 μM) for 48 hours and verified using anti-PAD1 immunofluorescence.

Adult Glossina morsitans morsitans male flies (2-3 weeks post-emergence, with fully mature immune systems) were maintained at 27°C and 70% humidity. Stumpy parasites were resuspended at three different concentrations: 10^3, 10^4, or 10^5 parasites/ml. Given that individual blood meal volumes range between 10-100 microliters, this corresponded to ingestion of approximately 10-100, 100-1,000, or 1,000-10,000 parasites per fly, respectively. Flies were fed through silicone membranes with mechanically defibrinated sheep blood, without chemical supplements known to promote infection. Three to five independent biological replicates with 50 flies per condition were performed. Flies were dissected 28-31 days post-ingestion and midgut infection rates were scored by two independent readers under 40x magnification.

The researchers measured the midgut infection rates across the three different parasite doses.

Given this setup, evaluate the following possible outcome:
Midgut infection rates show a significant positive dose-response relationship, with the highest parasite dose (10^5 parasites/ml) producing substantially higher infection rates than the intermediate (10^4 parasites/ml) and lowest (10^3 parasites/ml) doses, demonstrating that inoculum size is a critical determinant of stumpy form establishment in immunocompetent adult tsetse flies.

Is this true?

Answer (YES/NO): NO